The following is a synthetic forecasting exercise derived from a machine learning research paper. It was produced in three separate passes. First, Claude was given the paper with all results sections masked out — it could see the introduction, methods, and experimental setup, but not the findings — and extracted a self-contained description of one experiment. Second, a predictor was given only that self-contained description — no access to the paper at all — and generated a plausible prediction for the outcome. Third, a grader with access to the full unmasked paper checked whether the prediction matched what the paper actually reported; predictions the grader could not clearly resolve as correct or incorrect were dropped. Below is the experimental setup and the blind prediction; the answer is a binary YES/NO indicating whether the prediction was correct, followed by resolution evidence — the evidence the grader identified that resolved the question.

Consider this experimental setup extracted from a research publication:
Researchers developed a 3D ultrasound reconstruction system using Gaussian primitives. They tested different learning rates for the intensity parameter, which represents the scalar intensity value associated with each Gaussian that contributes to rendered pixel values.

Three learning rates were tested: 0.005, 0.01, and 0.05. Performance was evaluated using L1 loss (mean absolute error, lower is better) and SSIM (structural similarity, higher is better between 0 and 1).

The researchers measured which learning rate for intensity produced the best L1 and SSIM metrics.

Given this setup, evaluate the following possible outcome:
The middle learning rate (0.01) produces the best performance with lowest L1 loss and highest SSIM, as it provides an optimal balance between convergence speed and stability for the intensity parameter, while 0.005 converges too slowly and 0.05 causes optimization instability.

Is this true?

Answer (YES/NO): NO